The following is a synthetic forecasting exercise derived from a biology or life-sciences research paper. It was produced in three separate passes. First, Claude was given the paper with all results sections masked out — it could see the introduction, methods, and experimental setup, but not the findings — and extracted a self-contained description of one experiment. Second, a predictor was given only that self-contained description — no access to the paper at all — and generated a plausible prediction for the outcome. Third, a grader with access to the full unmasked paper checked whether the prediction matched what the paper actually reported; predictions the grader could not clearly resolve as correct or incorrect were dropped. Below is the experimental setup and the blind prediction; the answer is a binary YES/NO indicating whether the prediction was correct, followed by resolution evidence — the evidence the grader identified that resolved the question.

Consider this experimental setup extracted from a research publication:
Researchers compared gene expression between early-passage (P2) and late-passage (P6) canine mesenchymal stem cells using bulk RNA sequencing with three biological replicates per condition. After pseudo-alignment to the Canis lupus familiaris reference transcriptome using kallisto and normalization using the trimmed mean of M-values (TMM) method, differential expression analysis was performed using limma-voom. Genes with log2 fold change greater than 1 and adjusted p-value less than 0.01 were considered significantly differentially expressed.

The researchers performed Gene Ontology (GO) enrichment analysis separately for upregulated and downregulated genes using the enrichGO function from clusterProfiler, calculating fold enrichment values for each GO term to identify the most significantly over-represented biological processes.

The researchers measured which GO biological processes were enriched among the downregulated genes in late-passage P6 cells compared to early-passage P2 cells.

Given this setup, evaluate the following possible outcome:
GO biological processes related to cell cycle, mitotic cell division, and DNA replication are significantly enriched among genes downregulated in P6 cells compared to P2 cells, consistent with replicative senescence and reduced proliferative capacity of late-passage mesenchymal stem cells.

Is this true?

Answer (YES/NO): YES